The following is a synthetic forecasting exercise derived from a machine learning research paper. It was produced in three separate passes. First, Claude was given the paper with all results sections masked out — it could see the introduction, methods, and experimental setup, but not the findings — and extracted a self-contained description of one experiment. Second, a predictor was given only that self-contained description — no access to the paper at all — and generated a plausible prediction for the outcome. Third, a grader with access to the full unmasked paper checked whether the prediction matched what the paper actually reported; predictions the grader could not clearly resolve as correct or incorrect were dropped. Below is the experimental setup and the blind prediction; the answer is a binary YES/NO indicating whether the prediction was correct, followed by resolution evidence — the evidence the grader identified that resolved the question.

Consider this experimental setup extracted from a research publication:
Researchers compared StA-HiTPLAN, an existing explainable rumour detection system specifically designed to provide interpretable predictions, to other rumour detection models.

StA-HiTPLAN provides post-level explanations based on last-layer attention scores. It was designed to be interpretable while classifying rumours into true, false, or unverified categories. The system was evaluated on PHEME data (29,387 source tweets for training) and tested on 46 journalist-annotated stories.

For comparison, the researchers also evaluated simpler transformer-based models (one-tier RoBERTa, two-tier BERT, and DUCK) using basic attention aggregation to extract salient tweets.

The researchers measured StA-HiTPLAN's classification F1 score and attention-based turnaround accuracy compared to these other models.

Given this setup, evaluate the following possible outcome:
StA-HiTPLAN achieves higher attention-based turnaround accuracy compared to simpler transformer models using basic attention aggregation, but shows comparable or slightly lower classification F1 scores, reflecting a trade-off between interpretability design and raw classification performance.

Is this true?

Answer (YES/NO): NO